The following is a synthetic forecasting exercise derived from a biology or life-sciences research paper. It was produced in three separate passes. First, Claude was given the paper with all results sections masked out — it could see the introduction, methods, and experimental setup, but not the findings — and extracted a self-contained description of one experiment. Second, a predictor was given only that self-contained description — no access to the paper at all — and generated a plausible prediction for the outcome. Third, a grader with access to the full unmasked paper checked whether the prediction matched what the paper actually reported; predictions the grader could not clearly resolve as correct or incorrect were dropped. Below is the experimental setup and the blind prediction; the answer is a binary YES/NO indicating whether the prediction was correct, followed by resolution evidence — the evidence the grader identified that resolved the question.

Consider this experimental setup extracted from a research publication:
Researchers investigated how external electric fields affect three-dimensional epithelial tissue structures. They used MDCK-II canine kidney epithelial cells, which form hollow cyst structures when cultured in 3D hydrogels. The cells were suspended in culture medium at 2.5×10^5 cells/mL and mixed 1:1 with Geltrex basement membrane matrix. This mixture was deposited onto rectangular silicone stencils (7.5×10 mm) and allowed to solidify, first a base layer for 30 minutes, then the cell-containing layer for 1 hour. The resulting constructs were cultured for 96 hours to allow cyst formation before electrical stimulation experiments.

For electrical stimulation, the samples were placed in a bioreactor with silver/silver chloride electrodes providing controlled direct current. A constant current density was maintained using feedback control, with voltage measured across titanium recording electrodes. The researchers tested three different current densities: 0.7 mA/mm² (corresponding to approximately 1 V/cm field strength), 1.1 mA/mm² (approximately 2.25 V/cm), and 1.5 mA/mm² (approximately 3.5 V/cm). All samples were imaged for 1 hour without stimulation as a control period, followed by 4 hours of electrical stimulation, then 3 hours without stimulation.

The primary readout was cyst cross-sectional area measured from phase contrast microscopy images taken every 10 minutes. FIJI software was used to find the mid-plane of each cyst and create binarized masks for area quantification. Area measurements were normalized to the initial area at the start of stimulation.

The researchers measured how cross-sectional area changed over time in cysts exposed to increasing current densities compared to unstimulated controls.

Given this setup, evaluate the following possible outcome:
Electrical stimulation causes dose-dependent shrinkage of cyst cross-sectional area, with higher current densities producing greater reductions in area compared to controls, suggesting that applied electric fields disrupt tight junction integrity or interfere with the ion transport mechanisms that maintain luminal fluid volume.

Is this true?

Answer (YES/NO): NO